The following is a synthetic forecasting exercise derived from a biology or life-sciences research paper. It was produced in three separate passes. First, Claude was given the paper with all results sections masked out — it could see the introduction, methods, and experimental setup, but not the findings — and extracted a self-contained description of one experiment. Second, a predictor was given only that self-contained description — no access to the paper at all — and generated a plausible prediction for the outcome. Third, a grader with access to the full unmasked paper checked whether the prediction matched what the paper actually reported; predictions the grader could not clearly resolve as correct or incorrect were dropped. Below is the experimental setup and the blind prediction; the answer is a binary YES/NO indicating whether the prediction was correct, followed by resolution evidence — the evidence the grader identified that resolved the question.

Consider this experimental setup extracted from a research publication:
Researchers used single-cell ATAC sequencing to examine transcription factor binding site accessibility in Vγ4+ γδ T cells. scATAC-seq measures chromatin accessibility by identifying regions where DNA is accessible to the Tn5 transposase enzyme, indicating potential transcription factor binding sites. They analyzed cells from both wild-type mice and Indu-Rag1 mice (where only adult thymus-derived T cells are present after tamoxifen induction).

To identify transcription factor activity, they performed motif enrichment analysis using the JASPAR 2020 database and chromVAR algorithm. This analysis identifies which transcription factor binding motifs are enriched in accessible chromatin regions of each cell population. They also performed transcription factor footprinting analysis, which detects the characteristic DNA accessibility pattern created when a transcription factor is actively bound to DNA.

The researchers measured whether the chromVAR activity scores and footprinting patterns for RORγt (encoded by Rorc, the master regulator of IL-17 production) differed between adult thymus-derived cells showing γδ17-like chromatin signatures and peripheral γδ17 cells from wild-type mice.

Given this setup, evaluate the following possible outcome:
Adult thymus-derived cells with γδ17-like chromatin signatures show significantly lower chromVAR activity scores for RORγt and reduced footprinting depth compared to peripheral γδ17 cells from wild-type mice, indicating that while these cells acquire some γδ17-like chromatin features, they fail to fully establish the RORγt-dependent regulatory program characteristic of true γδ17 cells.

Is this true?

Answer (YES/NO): NO